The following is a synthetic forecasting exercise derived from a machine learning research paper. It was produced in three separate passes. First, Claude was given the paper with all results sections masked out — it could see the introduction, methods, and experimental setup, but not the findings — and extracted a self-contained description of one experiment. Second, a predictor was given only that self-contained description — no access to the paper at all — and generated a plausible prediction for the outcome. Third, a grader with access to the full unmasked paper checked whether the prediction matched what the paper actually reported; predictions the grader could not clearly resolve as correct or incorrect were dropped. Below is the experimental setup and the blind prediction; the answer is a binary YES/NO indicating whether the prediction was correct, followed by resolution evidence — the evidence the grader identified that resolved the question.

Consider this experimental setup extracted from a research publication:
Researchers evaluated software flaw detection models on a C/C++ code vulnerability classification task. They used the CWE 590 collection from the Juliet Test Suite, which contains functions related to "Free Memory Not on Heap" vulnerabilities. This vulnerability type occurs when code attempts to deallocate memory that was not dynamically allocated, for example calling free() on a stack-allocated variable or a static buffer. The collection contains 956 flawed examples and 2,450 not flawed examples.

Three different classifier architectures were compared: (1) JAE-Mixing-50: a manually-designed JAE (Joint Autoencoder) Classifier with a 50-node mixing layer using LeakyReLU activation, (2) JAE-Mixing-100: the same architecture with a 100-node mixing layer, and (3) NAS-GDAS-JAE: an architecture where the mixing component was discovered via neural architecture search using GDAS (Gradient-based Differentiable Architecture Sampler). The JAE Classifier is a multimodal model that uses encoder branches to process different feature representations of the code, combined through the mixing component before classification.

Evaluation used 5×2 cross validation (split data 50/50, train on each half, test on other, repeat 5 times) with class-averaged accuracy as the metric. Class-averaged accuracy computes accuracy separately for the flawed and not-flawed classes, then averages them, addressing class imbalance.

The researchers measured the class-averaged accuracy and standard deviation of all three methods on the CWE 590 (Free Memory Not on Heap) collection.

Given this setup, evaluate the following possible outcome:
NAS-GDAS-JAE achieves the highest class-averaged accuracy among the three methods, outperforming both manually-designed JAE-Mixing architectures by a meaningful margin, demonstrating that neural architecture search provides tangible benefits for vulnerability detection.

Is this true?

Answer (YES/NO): NO